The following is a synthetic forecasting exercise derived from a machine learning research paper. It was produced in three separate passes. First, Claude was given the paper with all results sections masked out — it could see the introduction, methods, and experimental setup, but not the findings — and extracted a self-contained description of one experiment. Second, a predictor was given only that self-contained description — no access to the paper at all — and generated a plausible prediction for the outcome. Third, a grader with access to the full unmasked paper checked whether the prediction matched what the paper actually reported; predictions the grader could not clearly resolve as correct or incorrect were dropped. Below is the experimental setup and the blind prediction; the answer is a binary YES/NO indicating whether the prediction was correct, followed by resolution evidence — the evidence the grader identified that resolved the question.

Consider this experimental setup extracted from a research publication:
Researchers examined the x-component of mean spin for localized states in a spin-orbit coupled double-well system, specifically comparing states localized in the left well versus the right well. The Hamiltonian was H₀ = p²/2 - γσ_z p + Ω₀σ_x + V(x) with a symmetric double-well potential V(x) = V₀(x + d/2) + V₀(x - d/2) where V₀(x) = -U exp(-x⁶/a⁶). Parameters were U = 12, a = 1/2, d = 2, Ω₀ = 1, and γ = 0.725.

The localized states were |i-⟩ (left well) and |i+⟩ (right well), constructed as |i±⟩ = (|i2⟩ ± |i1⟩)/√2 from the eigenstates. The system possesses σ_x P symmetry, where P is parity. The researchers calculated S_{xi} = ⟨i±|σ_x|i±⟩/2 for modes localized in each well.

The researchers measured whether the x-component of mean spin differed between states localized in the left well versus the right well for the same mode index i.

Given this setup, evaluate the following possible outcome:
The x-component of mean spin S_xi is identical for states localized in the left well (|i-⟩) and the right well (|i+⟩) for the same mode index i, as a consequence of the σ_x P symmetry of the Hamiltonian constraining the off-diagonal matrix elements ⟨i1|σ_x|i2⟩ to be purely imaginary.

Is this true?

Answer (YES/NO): YES